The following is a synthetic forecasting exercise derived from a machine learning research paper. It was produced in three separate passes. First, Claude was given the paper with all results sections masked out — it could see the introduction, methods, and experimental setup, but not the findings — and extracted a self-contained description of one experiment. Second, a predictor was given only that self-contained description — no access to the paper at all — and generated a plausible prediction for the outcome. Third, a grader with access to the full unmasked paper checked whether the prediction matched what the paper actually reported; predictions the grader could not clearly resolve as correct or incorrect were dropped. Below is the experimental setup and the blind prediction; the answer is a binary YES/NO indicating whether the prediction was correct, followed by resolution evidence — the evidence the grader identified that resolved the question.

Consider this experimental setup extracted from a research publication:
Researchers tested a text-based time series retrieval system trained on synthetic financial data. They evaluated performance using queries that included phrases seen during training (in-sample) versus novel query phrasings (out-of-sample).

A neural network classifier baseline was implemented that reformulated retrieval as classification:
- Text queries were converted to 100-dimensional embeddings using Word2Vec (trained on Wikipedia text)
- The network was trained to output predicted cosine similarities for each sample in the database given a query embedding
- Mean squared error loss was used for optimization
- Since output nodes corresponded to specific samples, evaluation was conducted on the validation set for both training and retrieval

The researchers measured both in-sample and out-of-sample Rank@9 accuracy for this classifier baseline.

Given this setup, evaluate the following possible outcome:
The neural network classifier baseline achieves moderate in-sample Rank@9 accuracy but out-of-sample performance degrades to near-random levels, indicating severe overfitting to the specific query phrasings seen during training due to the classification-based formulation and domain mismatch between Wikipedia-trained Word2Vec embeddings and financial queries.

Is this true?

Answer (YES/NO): NO